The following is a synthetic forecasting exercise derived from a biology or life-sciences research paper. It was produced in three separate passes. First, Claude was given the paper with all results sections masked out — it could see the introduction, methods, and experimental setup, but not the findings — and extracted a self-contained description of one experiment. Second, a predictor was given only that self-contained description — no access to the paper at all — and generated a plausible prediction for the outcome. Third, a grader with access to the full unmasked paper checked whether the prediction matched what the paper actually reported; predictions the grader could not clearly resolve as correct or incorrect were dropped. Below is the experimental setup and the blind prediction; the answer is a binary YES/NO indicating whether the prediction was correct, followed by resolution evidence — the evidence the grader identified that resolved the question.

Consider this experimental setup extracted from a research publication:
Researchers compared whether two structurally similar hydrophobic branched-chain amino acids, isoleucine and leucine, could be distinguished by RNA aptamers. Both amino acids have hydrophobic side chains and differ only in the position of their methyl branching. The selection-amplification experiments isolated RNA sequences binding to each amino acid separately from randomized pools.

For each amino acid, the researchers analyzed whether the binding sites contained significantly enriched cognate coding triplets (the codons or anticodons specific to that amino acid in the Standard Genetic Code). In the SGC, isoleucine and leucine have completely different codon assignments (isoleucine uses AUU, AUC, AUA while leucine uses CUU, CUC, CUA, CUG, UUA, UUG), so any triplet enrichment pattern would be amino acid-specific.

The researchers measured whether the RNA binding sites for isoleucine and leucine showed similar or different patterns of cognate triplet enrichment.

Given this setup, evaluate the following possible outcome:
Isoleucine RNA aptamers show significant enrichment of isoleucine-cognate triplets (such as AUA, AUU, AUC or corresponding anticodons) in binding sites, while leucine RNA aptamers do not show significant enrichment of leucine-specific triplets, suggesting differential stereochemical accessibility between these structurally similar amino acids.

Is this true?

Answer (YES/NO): YES